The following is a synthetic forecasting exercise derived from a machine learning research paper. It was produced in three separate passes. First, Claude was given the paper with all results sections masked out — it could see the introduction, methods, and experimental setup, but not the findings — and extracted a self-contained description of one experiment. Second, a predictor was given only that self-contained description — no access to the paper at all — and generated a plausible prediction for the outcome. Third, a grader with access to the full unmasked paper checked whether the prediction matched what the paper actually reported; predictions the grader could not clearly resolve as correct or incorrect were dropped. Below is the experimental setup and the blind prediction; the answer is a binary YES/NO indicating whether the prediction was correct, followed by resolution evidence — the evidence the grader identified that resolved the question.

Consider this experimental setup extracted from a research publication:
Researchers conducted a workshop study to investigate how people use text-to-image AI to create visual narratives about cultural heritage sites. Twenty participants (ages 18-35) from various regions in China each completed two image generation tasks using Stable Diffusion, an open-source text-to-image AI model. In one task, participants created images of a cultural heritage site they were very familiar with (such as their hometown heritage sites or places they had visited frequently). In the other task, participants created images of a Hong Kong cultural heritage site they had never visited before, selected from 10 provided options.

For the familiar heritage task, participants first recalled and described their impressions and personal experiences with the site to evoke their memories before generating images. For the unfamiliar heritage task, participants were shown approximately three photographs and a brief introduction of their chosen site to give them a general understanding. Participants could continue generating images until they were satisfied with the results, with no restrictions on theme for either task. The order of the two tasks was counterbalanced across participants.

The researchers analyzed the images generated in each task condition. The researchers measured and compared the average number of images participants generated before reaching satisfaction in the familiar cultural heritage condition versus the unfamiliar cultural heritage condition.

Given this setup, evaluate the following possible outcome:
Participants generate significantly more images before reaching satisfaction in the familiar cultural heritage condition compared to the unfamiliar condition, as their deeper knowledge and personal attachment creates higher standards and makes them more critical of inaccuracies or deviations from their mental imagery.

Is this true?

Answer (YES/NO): YES